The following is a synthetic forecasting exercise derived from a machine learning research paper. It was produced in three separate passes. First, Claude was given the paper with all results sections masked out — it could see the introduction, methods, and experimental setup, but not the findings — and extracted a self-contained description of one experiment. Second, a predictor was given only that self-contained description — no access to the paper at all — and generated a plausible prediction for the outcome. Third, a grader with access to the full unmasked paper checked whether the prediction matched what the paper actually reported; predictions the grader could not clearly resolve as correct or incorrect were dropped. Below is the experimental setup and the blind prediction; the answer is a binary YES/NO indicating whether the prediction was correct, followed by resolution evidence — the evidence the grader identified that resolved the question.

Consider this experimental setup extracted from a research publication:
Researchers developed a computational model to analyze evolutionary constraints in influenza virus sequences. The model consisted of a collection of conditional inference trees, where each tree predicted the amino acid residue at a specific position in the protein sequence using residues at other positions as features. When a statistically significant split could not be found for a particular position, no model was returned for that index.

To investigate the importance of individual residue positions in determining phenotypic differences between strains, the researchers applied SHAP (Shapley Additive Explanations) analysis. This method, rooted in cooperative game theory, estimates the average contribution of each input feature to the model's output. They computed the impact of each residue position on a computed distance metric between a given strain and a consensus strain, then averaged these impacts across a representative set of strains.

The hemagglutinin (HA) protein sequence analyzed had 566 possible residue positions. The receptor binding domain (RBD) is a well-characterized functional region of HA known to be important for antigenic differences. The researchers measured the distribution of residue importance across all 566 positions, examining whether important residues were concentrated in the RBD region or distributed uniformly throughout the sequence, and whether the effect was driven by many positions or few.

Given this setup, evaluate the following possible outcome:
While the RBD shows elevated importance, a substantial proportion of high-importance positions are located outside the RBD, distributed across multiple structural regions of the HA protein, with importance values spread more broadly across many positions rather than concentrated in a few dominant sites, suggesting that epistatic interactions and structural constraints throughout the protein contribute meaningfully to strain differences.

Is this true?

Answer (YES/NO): NO